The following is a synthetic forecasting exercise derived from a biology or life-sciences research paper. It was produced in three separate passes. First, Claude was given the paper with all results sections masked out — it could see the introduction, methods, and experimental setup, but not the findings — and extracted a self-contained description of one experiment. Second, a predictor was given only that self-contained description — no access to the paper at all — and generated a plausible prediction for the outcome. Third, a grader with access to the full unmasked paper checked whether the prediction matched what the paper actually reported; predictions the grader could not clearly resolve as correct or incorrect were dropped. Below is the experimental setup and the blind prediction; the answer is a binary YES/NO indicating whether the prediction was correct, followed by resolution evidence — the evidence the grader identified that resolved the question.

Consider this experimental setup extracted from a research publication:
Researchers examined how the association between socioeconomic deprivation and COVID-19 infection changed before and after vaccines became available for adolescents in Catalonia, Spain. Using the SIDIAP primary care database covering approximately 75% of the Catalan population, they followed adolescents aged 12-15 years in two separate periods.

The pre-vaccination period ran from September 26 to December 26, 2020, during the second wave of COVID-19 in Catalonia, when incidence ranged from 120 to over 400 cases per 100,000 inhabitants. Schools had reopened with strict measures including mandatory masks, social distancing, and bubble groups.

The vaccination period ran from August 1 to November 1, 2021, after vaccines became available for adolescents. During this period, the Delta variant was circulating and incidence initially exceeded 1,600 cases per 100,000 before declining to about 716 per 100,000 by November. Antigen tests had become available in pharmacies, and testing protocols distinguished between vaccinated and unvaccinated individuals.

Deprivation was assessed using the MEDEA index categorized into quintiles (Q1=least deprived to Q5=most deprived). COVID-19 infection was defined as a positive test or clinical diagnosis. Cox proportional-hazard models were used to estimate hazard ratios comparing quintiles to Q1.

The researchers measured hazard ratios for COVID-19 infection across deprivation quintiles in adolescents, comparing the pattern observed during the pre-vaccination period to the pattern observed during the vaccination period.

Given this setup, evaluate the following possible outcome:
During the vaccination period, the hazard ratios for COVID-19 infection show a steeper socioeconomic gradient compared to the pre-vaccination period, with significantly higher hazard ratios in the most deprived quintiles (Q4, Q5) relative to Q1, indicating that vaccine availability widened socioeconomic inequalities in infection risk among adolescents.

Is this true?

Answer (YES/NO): YES